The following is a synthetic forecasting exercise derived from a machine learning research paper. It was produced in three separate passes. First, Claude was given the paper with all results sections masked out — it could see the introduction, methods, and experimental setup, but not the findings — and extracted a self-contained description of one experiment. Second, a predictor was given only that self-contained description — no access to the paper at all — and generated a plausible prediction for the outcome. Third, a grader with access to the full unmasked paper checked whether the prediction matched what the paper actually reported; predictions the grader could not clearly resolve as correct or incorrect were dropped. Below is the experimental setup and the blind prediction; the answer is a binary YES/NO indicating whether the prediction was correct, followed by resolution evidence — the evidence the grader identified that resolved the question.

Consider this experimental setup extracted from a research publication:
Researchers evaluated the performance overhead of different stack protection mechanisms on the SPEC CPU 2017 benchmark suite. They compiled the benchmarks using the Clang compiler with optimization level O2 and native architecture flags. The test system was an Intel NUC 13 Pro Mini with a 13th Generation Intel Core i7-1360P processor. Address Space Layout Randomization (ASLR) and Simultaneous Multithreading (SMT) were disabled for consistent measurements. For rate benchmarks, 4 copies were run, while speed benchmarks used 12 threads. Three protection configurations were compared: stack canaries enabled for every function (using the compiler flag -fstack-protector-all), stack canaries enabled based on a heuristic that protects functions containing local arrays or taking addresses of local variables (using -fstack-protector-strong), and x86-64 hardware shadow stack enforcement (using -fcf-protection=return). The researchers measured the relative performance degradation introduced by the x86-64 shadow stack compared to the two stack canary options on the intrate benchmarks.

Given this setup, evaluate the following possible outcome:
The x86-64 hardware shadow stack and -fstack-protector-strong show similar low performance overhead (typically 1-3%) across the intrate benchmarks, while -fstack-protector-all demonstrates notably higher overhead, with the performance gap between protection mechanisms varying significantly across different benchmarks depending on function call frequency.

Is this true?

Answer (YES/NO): NO